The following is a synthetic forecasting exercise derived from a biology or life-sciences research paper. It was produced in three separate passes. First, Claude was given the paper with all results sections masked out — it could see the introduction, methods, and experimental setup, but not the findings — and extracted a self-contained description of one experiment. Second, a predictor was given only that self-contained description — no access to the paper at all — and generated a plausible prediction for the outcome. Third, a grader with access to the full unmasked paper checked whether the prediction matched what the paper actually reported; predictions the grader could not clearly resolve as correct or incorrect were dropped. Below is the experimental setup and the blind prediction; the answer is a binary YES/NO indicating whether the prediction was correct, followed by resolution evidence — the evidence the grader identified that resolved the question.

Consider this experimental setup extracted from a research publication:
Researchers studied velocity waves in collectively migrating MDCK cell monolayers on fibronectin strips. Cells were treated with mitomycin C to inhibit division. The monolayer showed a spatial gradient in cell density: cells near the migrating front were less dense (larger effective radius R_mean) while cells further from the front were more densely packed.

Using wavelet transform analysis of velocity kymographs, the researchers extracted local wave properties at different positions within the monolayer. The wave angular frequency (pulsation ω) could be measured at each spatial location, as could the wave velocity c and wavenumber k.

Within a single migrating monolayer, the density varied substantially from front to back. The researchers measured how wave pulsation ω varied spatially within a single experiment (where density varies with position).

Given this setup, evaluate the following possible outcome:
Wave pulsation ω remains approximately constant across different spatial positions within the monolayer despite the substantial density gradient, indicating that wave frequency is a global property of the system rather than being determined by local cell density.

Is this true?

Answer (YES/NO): YES